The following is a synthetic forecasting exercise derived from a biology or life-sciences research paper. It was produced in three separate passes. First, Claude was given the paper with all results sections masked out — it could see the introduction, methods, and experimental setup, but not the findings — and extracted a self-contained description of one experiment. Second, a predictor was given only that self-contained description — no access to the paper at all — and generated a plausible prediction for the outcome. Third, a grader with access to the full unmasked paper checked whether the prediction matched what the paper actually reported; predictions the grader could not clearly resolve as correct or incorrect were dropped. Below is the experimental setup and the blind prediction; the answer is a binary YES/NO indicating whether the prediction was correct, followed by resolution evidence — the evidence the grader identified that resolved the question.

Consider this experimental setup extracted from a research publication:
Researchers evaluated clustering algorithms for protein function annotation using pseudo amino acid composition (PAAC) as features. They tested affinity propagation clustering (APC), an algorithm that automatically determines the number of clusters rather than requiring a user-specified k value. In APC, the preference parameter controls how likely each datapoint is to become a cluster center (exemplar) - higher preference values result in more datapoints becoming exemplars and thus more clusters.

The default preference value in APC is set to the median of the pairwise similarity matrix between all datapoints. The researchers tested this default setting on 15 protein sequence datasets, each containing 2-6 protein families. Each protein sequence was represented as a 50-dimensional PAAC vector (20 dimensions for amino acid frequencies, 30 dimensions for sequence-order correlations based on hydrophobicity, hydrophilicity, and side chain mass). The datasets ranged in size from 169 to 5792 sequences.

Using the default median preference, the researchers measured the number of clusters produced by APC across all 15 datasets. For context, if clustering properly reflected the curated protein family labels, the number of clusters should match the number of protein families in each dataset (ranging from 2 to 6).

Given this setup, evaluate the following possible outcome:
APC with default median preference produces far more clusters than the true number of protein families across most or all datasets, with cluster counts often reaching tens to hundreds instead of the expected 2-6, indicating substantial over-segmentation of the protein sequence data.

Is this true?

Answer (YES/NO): YES